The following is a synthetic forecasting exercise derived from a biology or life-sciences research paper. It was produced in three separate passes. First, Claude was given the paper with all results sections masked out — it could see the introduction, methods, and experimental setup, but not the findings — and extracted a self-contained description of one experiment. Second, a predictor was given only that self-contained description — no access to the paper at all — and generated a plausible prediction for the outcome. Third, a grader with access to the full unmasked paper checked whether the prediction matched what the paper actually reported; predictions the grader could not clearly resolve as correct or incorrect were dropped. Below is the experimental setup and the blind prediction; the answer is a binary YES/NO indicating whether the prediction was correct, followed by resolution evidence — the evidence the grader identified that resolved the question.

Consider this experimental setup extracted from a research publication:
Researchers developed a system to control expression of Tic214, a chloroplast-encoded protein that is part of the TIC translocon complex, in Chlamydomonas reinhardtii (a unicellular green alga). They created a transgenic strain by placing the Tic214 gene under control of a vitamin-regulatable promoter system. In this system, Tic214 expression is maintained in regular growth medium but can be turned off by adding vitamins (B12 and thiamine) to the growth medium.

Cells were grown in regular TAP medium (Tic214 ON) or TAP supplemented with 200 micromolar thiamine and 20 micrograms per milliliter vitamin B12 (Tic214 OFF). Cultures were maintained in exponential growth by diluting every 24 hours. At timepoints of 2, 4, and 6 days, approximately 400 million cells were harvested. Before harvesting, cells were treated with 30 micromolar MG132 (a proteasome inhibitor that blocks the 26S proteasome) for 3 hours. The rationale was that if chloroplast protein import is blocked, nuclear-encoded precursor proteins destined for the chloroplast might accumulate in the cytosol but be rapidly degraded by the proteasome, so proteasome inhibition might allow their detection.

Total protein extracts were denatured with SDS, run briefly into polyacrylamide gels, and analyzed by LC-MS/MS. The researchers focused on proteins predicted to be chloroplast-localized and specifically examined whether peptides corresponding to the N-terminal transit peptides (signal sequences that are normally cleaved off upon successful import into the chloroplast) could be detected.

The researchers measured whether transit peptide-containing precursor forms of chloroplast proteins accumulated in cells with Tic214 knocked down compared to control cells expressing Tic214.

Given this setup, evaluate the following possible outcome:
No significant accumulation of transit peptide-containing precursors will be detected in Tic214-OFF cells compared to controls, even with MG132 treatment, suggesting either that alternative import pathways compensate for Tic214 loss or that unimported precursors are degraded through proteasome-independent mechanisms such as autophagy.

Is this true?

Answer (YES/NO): NO